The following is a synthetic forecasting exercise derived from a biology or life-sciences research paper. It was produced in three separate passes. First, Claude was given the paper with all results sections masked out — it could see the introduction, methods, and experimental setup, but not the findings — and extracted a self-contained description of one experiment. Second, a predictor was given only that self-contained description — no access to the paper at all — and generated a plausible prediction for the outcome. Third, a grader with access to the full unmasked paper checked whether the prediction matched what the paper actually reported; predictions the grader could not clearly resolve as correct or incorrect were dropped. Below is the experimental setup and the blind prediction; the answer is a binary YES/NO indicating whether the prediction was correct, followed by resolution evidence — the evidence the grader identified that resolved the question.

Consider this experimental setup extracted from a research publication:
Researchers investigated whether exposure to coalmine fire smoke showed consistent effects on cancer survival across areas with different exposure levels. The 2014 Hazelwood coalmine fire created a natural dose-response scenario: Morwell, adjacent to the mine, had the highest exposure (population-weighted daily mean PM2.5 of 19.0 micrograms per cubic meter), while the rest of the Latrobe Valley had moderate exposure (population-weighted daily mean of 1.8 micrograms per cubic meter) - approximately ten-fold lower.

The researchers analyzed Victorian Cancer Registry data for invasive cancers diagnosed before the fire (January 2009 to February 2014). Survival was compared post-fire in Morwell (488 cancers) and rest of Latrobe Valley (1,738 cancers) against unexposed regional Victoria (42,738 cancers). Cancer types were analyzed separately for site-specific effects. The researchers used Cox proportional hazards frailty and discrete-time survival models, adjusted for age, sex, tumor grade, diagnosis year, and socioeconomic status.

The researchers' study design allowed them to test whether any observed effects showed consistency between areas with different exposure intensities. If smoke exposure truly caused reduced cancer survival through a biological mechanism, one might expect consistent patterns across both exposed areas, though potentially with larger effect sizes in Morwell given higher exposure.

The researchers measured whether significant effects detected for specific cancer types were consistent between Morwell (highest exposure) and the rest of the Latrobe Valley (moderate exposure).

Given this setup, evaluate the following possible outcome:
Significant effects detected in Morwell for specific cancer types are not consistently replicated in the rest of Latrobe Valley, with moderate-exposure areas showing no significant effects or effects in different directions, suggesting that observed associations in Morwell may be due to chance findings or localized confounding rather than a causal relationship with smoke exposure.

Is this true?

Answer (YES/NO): YES